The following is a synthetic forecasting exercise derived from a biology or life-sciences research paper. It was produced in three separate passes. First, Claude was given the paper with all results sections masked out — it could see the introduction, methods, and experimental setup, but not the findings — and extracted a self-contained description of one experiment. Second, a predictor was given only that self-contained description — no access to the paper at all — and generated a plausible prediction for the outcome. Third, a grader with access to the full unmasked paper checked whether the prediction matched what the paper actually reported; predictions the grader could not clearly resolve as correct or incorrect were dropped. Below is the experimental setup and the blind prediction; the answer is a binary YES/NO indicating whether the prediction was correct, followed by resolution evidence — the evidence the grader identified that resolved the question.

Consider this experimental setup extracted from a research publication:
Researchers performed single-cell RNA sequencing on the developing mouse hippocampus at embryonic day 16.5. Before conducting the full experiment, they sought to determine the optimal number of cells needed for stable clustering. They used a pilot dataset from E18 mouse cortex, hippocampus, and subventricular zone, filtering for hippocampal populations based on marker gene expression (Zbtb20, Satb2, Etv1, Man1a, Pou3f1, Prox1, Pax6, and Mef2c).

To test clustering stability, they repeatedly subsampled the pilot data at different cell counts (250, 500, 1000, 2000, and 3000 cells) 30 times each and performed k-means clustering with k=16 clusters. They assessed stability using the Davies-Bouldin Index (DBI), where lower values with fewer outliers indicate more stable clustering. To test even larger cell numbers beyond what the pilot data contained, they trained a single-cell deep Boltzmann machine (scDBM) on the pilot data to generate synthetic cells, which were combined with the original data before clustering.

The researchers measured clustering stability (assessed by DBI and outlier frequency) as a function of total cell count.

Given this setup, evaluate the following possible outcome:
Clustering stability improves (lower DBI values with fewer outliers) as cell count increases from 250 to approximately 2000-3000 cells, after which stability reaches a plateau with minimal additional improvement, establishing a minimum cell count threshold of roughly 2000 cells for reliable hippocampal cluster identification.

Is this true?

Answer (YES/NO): NO